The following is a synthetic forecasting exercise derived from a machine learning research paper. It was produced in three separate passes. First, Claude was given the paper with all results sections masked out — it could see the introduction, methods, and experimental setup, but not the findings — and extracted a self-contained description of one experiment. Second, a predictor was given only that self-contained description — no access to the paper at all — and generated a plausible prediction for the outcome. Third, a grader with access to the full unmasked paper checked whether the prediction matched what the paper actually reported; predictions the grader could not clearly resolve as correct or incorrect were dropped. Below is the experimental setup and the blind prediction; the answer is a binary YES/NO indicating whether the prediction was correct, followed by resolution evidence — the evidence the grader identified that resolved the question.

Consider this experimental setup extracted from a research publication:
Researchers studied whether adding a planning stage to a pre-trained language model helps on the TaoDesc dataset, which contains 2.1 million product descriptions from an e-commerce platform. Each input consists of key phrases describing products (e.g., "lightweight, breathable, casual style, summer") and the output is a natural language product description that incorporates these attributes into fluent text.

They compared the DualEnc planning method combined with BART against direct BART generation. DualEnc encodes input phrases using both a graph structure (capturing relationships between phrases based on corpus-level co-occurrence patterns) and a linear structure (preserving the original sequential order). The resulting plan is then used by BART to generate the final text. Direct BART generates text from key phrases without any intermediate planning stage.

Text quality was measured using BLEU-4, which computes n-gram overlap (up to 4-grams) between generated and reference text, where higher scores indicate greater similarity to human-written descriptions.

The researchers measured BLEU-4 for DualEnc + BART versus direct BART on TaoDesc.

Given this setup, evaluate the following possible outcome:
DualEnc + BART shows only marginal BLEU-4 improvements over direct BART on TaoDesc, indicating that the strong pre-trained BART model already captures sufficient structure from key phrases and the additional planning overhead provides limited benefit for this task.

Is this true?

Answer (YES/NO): NO